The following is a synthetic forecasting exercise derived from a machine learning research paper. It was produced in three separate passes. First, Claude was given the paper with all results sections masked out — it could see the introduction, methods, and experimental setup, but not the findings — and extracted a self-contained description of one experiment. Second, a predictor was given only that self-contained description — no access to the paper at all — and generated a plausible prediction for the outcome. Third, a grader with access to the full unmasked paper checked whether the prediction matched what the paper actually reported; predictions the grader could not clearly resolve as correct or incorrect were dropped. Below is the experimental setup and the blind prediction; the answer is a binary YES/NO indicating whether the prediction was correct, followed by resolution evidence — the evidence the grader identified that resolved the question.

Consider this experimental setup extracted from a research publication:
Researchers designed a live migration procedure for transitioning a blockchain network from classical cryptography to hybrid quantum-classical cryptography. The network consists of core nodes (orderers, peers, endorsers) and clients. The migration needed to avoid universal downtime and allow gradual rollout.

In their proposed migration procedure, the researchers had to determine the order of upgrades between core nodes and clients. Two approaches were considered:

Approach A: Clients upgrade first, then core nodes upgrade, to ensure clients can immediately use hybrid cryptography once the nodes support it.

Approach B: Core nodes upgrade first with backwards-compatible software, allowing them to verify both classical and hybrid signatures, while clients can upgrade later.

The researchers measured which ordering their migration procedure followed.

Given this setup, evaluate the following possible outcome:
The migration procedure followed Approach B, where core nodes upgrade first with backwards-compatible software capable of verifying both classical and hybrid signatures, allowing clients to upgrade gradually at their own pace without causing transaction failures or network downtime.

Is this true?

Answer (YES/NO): YES